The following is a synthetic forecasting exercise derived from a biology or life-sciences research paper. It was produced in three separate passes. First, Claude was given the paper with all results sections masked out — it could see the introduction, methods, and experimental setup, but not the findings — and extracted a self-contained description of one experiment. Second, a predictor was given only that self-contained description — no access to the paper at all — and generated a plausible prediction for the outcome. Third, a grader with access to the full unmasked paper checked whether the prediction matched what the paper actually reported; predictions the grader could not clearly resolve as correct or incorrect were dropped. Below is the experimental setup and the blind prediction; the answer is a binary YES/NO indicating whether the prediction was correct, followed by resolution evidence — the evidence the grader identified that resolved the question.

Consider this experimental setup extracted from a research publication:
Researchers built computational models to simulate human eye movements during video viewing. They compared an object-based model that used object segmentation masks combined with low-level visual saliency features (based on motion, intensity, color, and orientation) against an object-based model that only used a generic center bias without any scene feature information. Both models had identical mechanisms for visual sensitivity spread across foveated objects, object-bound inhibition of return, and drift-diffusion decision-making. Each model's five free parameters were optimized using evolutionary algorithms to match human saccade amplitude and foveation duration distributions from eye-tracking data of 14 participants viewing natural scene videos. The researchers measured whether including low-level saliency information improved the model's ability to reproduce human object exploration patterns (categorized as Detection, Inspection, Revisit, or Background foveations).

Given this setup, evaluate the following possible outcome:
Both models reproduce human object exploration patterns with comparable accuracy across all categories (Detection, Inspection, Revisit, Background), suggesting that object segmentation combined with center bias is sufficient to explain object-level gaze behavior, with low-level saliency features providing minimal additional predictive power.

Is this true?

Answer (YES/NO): NO